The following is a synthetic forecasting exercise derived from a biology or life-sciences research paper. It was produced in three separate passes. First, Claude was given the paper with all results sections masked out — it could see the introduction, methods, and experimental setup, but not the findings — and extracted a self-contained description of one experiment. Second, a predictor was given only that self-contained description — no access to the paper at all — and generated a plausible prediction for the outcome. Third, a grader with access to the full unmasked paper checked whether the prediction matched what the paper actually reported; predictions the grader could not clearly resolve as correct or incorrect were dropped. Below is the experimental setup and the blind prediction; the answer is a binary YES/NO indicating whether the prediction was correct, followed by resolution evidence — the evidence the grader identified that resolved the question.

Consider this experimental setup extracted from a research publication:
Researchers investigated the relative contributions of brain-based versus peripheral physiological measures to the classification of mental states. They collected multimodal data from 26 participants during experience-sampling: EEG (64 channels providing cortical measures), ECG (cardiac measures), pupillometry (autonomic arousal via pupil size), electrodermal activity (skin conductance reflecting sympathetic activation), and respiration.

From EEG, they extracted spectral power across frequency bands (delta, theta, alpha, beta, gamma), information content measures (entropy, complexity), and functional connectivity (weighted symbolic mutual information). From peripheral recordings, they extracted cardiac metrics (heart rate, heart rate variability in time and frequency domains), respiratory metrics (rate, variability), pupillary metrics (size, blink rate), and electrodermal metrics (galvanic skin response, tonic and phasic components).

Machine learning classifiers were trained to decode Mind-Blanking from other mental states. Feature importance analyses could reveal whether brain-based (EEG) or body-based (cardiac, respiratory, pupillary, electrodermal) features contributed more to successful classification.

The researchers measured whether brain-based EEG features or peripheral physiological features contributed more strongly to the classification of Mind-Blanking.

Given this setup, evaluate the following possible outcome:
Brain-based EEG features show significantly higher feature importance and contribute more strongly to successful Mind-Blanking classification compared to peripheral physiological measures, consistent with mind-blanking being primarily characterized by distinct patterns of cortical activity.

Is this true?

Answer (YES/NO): NO